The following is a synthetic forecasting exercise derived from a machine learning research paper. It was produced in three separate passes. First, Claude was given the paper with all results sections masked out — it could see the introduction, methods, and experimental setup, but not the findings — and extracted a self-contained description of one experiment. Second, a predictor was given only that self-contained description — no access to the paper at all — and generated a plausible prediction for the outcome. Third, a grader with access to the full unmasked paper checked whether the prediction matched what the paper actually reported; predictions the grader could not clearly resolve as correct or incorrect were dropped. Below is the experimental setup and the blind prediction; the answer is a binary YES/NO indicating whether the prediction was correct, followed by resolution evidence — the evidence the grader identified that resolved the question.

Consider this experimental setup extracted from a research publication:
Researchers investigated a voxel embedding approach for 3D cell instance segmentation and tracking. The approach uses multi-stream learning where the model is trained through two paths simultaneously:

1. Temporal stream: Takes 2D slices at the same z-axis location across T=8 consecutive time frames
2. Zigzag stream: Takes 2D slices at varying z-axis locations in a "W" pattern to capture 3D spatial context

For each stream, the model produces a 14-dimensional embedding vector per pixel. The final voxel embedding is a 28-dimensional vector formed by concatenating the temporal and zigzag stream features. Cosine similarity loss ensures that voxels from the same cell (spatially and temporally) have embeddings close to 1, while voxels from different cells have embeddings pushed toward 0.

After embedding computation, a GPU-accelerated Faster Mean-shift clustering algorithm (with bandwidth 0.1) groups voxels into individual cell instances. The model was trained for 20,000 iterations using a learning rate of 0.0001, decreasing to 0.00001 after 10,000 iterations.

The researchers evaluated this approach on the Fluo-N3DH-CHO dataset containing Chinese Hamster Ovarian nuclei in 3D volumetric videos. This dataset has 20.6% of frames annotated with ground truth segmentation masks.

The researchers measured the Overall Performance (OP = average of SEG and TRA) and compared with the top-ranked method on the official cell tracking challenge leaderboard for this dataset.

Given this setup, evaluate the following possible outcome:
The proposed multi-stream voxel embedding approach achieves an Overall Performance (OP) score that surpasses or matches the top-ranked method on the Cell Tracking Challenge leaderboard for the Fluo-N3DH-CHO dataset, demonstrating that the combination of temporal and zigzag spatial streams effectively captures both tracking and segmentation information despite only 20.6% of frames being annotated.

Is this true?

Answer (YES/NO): NO